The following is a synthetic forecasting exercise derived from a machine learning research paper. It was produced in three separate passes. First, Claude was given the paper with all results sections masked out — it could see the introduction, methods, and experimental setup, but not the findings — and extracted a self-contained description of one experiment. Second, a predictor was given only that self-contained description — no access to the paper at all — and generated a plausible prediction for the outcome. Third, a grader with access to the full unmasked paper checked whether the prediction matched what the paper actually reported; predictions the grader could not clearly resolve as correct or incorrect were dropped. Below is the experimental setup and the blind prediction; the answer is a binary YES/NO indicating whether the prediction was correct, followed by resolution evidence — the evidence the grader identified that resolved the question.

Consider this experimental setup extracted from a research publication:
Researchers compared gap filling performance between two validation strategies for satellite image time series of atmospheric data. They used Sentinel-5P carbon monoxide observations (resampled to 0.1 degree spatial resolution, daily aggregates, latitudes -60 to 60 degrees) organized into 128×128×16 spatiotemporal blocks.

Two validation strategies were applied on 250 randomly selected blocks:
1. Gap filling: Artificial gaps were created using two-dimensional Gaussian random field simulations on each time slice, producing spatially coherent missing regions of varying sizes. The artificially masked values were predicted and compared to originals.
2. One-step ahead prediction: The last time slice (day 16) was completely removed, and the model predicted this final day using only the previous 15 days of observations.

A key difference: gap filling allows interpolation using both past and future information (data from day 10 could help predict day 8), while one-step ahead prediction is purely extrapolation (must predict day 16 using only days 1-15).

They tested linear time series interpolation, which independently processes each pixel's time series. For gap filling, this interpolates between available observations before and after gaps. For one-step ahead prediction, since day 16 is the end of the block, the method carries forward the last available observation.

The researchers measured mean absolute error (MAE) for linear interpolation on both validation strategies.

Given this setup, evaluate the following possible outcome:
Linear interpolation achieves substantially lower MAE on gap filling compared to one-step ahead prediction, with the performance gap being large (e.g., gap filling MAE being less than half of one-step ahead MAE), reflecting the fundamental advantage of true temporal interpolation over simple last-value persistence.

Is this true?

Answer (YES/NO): NO